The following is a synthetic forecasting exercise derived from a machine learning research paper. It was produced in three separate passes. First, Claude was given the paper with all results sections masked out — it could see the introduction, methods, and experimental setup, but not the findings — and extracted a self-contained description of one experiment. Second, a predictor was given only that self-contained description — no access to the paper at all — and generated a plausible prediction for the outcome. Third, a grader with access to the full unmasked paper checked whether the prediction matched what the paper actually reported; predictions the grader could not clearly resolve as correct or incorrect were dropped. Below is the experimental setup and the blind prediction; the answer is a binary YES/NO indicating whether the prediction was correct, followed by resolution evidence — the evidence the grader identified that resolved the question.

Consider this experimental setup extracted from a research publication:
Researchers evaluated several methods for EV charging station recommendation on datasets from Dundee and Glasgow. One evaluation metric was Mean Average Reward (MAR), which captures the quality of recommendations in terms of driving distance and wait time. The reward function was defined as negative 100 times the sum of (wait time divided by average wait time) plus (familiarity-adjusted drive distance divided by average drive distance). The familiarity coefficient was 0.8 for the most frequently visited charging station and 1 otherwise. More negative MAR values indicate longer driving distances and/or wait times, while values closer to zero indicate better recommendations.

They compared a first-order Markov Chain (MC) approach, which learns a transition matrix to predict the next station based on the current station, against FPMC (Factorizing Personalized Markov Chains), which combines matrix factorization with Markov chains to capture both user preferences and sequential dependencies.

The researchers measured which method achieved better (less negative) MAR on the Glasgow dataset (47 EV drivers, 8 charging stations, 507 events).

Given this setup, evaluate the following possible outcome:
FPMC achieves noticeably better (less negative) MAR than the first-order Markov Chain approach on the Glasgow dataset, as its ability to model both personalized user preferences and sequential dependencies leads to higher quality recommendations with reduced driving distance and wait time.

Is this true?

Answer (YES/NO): YES